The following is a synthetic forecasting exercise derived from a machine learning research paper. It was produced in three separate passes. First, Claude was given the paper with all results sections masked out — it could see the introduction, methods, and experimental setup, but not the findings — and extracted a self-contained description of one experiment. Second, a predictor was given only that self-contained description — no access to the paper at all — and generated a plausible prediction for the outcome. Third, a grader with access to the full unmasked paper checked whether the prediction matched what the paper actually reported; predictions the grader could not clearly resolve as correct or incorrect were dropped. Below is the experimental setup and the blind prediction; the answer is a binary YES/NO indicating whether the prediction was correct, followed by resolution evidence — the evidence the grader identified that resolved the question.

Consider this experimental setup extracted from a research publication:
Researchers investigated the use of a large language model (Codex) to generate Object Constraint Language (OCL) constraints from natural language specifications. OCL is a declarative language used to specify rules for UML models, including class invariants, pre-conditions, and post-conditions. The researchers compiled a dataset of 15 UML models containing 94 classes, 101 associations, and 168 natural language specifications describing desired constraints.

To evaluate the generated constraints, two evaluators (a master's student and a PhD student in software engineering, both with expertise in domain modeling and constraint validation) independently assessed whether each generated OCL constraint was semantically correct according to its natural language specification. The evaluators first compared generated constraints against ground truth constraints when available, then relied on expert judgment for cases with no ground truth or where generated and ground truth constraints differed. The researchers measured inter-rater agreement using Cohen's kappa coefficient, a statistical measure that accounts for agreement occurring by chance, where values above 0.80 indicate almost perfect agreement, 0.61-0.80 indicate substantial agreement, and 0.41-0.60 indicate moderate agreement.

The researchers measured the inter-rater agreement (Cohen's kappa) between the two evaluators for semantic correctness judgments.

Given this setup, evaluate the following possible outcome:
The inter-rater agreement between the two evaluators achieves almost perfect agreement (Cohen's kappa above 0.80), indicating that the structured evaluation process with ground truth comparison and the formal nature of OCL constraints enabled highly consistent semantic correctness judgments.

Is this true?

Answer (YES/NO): YES